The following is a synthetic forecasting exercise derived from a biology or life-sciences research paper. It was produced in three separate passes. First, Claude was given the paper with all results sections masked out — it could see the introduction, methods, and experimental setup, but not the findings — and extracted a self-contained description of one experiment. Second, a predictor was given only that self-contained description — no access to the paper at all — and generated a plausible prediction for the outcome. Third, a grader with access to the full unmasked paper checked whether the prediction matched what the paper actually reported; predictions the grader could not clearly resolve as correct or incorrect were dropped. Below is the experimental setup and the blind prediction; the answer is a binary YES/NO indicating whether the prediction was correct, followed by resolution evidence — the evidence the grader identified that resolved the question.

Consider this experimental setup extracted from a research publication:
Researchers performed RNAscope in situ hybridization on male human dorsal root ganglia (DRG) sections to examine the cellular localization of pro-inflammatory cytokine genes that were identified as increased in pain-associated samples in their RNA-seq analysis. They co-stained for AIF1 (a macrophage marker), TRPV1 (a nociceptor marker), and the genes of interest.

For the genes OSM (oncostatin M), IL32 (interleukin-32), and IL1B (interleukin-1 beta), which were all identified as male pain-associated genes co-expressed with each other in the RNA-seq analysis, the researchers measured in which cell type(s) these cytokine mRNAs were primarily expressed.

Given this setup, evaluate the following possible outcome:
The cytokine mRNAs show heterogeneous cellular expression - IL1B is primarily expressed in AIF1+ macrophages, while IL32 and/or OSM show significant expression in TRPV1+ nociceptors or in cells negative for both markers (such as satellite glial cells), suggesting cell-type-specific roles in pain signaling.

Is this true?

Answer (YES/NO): NO